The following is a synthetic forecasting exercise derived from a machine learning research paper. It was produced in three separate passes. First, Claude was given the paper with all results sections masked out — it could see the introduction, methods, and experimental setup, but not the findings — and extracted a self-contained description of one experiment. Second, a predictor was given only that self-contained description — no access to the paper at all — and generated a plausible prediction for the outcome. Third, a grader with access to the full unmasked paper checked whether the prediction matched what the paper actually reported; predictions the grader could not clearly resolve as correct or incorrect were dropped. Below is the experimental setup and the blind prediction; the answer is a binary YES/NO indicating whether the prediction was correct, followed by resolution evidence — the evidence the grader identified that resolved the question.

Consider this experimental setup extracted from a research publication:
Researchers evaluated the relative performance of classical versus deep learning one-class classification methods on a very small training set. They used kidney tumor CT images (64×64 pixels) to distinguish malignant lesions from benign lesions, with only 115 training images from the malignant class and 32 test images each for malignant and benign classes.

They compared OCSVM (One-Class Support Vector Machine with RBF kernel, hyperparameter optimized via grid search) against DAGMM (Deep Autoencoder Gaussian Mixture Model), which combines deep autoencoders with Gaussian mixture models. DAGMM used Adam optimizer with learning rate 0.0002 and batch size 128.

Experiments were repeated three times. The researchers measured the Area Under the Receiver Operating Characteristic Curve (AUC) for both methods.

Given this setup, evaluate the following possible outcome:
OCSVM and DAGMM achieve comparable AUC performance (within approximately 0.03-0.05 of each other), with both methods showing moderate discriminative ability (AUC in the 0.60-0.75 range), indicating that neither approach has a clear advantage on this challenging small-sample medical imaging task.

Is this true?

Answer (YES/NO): NO